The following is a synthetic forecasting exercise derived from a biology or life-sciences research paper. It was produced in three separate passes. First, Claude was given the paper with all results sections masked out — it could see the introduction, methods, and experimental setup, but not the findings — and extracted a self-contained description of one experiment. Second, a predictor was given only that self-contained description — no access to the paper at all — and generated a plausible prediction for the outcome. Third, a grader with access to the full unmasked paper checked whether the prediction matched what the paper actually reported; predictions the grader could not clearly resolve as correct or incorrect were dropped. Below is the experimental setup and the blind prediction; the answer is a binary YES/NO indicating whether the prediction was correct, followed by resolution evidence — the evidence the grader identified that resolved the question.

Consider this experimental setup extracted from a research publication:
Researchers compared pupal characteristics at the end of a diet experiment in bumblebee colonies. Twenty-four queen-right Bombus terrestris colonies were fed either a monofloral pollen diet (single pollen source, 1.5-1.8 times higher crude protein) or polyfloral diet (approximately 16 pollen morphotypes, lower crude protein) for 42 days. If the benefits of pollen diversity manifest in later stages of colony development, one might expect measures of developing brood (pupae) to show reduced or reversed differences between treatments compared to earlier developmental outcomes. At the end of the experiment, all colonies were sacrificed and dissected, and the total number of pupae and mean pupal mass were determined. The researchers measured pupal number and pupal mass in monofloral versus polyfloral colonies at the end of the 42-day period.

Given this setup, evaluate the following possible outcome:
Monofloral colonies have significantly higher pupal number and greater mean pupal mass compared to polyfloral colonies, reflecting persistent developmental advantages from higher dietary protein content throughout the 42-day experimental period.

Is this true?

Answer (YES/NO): YES